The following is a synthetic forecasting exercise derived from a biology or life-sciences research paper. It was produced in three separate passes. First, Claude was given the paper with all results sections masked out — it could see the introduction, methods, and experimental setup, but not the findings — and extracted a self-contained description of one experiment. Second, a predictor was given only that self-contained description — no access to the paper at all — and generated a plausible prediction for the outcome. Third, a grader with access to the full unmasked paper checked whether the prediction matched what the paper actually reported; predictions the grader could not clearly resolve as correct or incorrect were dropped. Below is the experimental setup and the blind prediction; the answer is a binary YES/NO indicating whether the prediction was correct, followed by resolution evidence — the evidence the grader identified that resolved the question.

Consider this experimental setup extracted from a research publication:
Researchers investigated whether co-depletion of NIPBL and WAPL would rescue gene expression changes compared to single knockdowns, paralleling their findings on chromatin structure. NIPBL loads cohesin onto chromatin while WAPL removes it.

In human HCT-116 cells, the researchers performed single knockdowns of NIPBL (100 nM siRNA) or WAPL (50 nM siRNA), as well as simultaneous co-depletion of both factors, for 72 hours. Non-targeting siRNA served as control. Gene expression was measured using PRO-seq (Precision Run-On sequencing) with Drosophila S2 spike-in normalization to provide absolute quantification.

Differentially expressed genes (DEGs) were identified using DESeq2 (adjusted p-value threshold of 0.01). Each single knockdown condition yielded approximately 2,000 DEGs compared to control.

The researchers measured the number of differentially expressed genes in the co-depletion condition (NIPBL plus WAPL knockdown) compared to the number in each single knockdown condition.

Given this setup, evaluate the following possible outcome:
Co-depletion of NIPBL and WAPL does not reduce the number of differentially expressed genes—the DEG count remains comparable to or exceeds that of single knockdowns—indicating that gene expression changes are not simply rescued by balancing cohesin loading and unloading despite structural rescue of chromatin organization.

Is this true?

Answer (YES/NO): NO